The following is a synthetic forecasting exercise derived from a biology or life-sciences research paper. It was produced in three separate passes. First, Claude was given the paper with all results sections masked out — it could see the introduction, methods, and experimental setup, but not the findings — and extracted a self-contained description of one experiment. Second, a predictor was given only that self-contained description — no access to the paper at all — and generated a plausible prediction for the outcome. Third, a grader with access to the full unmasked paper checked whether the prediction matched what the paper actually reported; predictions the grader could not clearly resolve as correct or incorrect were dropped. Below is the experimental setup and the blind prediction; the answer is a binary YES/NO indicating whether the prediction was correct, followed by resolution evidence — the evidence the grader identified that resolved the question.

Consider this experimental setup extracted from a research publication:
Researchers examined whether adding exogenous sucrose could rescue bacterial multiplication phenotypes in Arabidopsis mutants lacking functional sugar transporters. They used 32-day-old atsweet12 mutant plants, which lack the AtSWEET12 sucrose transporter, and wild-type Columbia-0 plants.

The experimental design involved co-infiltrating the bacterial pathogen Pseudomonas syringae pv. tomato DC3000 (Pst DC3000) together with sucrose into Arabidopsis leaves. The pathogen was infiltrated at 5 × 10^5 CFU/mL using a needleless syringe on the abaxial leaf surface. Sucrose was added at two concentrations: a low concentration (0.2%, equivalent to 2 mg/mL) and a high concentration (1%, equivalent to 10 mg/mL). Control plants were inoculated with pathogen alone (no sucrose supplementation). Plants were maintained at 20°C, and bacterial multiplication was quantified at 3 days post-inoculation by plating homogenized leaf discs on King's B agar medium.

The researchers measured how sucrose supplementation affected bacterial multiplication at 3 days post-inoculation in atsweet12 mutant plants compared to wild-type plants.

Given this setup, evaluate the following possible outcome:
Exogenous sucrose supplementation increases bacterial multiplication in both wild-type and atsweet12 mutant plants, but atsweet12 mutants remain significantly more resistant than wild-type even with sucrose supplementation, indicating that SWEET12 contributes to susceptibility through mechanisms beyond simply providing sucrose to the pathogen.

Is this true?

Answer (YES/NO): NO